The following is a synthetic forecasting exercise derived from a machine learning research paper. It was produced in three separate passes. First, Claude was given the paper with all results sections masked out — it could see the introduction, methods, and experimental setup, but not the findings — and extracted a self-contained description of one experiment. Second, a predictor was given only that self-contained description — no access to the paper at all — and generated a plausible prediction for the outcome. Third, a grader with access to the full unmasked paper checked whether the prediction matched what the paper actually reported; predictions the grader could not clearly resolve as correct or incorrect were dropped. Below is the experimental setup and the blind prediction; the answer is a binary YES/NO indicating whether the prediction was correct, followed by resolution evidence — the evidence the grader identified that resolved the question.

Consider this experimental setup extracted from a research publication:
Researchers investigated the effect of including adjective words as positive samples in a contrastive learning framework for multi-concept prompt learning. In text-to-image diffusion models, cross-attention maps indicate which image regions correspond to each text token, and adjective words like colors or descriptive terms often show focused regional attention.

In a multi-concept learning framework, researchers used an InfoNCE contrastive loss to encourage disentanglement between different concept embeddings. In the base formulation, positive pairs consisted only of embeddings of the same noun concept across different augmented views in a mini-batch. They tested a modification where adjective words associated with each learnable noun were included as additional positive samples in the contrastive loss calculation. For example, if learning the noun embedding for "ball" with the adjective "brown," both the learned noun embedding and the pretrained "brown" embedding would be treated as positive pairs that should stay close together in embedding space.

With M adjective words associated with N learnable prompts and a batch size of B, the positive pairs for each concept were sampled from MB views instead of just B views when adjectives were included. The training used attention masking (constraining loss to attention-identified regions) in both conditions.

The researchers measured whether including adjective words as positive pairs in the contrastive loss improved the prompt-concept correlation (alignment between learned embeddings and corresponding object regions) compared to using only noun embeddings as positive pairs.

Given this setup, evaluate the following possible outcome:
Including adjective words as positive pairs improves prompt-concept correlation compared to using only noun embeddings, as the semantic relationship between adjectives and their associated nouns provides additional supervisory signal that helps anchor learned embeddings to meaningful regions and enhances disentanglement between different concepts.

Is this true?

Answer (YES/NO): YES